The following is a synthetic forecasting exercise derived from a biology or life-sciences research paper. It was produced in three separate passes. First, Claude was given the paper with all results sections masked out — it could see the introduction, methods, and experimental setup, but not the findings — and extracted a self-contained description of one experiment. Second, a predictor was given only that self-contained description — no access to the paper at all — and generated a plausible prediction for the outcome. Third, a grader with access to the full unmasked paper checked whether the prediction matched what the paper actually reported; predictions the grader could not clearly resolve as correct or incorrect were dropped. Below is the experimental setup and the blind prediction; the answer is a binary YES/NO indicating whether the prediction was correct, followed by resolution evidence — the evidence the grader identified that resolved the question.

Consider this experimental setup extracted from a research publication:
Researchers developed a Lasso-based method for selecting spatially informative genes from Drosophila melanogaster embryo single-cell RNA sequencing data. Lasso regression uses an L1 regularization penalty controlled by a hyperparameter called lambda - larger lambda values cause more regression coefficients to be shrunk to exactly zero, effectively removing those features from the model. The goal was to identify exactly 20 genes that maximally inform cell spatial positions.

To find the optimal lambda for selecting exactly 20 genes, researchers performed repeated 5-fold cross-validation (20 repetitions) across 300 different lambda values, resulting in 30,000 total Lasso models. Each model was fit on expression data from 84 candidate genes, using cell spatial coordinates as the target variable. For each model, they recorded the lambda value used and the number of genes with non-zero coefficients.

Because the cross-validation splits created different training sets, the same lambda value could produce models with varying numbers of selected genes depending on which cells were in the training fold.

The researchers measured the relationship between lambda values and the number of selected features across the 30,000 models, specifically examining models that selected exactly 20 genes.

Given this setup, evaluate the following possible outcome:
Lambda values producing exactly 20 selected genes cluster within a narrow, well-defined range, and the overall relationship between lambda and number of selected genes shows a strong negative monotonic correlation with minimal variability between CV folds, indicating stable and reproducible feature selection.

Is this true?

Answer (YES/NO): NO